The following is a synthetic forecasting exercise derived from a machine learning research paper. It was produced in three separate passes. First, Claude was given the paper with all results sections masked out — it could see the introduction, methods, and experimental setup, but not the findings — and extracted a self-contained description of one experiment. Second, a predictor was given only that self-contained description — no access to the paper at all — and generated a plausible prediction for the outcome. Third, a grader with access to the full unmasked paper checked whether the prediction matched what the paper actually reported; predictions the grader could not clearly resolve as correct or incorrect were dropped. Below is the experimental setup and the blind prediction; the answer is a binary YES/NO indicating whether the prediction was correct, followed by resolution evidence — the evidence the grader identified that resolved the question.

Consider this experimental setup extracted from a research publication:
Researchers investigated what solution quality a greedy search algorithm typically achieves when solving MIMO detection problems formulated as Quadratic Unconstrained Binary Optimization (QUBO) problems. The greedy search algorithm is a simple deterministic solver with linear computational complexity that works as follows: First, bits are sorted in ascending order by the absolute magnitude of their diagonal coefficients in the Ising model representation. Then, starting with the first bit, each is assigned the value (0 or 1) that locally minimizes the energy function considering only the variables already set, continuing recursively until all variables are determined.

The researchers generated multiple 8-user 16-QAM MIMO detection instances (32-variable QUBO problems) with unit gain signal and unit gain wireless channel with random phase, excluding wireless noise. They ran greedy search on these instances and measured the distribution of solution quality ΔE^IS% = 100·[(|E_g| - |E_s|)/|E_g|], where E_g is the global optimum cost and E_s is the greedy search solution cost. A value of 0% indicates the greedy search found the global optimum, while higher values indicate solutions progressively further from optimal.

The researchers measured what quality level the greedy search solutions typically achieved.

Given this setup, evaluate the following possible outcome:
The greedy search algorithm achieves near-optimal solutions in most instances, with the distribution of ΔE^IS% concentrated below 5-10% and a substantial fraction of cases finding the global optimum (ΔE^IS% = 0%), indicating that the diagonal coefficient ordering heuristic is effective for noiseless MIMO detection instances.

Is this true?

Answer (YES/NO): NO